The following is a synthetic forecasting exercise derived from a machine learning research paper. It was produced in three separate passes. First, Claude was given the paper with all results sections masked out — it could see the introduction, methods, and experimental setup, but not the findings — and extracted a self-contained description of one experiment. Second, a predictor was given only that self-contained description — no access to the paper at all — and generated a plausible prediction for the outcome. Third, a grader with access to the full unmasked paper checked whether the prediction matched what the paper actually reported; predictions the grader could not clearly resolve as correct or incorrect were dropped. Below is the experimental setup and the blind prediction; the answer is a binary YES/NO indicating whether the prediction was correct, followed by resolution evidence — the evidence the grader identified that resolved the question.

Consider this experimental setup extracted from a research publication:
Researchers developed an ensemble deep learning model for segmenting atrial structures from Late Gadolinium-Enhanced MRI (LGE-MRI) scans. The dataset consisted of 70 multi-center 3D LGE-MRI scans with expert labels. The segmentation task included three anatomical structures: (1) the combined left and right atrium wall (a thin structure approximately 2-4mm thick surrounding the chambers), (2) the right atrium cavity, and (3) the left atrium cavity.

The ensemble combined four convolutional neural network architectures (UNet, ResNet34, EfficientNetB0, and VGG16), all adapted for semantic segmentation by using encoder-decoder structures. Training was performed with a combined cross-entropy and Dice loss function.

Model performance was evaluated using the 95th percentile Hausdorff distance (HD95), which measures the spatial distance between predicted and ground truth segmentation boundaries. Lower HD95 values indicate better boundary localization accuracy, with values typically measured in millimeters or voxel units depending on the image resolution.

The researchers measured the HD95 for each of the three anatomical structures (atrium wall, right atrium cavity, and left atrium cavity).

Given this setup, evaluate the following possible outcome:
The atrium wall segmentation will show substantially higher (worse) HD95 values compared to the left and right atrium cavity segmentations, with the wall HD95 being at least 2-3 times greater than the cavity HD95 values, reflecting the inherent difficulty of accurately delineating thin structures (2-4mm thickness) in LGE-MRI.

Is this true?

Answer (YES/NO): NO